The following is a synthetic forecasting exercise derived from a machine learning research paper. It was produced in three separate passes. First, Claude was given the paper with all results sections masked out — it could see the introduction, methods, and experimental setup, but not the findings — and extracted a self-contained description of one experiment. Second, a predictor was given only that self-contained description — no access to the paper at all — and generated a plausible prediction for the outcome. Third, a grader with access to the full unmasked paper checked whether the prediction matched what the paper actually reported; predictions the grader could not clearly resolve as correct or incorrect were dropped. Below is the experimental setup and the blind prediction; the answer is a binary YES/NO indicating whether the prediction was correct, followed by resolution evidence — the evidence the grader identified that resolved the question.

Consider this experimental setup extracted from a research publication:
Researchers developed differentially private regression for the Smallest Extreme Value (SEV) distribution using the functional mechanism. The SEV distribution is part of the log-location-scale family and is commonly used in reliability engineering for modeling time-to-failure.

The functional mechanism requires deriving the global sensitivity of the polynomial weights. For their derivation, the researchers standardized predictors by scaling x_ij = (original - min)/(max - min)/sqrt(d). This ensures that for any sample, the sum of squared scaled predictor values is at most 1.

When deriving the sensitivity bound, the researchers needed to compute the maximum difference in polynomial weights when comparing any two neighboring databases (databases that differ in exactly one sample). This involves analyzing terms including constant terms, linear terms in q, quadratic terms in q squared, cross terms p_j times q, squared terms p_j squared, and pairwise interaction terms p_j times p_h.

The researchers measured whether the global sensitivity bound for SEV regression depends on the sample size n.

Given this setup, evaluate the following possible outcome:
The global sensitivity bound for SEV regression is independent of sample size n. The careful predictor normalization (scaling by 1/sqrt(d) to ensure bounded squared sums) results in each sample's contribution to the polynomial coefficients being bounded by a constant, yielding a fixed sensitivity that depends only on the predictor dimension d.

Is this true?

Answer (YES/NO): YES